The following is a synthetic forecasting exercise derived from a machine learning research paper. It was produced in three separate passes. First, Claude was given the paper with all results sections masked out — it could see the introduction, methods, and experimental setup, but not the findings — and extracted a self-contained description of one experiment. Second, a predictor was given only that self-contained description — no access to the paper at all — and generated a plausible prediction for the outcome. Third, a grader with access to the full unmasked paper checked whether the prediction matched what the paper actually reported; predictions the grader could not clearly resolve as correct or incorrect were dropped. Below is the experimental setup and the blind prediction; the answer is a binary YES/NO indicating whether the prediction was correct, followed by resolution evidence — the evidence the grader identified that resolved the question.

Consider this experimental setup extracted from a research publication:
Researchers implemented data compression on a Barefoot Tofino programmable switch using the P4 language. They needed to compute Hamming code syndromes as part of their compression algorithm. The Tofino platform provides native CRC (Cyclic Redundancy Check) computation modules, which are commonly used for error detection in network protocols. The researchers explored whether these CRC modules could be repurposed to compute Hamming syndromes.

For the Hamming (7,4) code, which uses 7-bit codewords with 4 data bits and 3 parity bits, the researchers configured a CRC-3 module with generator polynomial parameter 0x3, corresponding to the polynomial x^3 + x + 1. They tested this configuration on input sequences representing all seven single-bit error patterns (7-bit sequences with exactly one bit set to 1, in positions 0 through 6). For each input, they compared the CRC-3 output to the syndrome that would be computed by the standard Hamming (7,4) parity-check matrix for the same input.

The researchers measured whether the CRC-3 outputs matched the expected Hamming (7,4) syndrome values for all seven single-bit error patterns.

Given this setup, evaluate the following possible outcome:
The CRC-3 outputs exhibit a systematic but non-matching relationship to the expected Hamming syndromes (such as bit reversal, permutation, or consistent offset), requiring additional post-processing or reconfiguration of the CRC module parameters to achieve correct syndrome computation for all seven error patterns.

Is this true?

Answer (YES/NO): NO